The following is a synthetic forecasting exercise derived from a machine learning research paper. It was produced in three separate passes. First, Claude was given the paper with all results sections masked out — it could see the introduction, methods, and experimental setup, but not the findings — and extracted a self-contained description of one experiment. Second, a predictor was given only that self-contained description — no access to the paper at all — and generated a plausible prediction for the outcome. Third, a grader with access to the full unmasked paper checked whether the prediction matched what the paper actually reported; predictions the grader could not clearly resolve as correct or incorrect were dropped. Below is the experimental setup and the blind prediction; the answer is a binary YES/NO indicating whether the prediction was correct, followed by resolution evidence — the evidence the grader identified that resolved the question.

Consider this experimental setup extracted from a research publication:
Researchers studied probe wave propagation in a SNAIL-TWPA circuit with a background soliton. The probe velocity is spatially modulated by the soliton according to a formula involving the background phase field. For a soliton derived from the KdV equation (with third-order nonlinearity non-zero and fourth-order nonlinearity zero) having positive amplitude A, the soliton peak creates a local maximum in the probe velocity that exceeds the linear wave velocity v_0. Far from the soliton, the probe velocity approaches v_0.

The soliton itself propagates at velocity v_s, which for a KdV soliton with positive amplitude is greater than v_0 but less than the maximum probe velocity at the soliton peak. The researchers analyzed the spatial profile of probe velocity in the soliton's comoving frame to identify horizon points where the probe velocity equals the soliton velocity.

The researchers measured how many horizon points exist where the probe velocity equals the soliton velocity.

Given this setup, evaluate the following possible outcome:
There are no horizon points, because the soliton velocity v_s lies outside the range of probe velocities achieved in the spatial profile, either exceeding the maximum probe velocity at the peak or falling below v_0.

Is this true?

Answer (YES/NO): NO